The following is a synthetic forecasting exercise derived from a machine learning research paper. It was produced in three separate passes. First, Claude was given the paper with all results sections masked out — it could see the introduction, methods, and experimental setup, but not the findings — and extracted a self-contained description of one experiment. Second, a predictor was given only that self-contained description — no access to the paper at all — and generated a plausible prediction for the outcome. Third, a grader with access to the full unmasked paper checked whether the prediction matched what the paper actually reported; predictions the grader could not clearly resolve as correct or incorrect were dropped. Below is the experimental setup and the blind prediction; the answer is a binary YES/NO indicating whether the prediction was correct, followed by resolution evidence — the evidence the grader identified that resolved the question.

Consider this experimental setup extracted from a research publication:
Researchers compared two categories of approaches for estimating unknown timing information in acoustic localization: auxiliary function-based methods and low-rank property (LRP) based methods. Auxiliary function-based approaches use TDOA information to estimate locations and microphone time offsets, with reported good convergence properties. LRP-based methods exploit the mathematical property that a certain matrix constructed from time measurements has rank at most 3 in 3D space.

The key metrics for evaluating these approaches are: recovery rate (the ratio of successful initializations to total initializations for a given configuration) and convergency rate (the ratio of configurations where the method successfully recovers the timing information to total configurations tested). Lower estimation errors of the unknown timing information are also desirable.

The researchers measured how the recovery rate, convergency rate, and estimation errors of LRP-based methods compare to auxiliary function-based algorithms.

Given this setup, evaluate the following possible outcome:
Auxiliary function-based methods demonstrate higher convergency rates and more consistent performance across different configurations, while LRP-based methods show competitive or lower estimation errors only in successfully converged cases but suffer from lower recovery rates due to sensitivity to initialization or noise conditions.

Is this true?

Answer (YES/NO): NO